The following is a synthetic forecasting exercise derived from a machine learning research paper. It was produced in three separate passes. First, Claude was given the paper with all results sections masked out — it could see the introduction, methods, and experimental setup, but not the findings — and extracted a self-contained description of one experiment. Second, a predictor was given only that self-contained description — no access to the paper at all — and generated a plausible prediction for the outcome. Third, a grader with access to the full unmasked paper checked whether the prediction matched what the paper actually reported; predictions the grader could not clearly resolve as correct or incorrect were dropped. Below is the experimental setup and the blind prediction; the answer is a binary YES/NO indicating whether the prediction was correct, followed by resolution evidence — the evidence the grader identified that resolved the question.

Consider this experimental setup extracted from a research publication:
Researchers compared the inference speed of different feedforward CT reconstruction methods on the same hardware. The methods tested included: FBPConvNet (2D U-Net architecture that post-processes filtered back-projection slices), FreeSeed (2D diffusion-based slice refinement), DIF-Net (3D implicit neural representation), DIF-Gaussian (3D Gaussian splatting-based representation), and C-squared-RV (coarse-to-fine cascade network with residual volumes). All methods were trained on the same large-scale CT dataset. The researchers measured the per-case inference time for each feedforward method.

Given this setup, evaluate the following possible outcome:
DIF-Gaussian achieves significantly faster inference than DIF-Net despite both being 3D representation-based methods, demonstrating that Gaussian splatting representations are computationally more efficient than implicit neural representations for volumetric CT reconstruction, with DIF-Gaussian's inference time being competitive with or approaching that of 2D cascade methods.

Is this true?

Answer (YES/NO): NO